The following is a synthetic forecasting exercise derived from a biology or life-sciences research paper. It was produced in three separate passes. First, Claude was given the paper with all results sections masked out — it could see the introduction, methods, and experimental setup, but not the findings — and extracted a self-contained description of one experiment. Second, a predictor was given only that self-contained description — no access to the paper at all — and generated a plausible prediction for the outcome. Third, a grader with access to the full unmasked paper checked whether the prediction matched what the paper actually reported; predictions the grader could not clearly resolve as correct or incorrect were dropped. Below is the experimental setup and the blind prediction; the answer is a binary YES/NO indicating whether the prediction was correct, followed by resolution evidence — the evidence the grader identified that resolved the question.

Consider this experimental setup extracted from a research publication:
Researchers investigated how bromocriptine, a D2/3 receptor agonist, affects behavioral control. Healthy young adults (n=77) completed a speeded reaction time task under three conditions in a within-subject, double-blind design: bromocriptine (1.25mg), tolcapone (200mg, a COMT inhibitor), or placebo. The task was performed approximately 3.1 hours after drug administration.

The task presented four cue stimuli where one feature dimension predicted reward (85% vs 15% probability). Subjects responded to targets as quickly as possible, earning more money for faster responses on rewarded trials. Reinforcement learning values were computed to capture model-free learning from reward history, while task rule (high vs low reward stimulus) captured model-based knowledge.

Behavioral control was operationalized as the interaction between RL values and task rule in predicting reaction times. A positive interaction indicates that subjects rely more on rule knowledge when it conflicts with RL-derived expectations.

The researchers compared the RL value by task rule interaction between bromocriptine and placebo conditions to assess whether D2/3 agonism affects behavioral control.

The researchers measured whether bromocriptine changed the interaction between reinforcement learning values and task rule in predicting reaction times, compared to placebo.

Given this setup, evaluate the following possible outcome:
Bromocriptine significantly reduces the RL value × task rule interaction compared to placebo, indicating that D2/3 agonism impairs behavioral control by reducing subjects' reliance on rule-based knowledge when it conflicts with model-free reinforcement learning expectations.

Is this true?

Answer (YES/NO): NO